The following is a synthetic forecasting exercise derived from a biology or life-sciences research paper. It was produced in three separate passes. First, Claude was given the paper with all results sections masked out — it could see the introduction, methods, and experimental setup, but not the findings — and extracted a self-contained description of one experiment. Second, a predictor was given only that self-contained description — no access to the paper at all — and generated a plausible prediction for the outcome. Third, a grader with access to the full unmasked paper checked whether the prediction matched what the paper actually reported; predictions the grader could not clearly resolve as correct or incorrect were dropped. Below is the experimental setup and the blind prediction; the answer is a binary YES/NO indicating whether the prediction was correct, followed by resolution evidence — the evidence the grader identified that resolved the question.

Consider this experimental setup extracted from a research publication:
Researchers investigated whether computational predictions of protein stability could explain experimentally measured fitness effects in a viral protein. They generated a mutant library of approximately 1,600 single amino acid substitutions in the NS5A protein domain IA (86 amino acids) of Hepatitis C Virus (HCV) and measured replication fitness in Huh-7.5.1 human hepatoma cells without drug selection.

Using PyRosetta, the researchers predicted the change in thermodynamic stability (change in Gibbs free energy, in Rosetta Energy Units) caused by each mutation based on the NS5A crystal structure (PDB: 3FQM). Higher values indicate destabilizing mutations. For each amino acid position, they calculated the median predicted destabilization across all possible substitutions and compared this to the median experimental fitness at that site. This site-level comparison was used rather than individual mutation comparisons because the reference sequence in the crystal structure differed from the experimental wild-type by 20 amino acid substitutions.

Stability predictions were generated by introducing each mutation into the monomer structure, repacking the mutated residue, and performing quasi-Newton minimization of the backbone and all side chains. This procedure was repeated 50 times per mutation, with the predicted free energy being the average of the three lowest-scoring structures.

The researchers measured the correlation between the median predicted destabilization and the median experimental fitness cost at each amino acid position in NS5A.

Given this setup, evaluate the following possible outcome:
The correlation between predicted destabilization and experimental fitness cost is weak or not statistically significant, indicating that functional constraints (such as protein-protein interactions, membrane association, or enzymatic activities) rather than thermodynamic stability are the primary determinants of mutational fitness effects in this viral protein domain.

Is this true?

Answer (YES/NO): NO